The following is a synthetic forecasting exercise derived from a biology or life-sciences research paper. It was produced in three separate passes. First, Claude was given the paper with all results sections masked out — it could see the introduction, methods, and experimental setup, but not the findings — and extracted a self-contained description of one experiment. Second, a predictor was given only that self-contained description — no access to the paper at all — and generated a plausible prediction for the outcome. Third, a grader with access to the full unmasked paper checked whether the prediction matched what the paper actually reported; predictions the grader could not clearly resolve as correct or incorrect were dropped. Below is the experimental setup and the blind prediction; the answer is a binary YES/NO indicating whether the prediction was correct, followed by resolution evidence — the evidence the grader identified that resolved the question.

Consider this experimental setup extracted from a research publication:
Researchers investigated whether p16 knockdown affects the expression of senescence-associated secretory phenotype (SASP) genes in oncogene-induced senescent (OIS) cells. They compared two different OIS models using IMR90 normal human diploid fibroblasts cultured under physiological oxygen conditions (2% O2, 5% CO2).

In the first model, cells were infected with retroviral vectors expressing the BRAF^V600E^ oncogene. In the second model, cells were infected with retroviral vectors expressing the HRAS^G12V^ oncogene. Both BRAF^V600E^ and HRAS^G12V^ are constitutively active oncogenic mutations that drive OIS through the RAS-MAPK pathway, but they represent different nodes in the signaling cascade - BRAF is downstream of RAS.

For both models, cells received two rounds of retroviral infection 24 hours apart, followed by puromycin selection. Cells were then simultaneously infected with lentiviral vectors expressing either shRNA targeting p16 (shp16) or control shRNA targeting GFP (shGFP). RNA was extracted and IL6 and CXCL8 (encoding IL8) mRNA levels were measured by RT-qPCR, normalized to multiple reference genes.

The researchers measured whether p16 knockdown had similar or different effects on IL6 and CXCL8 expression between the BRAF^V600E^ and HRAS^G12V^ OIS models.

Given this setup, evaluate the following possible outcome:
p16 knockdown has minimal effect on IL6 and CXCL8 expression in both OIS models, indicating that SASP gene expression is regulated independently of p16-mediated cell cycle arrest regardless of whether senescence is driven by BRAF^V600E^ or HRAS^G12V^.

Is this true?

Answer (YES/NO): NO